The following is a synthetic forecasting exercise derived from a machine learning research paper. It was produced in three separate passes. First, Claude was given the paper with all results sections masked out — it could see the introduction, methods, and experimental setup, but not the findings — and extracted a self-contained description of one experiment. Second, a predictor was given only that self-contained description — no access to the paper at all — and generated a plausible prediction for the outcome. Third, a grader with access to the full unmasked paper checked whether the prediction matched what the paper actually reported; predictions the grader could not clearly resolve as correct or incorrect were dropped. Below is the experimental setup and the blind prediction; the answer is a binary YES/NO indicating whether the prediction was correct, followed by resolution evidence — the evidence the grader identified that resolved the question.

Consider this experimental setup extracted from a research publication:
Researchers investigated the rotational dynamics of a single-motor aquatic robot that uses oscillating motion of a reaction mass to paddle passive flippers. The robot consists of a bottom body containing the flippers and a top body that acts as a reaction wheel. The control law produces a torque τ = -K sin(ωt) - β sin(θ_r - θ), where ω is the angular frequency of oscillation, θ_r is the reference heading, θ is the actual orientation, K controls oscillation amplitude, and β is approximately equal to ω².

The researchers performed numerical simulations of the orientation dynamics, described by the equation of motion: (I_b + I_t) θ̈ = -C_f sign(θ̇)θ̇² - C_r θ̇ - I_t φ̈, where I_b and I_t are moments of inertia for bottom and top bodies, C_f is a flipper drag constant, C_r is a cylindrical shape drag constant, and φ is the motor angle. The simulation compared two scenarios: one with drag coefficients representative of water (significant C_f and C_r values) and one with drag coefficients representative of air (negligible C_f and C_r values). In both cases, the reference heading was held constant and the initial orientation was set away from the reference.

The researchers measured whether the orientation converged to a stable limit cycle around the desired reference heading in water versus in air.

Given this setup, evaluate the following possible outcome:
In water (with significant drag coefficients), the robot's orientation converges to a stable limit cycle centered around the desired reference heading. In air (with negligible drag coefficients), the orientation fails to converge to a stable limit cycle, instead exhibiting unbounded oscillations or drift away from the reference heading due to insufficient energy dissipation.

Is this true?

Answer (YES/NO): YES